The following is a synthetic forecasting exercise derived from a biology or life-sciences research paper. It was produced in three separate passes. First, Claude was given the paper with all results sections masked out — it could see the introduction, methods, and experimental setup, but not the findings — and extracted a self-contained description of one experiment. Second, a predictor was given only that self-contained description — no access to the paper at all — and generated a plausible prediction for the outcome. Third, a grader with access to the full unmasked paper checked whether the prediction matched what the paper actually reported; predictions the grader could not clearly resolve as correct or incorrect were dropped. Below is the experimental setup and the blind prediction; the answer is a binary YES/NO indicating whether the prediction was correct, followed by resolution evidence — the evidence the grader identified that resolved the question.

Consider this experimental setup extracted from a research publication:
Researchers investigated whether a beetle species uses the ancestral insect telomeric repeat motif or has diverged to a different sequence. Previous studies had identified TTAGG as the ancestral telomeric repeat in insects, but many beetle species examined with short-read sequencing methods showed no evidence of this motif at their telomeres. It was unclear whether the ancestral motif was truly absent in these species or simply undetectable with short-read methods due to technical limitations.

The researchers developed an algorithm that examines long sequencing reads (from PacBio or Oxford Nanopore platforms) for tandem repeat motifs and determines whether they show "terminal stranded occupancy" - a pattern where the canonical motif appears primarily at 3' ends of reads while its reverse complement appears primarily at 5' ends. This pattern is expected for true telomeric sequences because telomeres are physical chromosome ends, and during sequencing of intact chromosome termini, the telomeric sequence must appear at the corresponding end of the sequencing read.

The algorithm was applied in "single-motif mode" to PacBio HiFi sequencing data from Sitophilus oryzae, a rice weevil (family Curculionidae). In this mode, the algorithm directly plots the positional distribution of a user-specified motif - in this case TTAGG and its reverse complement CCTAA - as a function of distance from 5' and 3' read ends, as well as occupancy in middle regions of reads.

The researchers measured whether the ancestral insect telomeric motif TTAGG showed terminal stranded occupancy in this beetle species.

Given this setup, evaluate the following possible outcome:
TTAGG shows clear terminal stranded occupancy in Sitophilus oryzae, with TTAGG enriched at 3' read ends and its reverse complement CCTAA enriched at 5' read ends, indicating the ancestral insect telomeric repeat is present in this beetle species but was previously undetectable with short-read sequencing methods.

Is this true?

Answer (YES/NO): NO